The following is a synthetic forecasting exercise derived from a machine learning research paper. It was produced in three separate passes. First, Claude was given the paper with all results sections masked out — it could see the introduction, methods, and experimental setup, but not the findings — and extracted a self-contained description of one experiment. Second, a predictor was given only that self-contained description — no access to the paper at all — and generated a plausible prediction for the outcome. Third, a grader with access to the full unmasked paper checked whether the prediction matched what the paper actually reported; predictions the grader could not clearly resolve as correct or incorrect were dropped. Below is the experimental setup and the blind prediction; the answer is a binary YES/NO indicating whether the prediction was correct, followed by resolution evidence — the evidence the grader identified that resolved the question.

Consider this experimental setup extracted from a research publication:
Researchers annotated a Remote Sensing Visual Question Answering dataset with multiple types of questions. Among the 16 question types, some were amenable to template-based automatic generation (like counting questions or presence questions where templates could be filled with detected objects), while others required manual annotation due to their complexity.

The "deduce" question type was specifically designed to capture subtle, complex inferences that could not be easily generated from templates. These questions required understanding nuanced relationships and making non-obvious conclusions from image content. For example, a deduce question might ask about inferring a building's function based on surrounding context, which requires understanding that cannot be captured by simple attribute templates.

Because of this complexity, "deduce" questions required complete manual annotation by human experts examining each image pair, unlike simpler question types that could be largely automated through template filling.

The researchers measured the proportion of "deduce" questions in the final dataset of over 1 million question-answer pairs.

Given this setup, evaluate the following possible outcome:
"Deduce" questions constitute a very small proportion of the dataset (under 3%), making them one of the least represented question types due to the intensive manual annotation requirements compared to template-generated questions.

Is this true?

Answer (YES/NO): YES